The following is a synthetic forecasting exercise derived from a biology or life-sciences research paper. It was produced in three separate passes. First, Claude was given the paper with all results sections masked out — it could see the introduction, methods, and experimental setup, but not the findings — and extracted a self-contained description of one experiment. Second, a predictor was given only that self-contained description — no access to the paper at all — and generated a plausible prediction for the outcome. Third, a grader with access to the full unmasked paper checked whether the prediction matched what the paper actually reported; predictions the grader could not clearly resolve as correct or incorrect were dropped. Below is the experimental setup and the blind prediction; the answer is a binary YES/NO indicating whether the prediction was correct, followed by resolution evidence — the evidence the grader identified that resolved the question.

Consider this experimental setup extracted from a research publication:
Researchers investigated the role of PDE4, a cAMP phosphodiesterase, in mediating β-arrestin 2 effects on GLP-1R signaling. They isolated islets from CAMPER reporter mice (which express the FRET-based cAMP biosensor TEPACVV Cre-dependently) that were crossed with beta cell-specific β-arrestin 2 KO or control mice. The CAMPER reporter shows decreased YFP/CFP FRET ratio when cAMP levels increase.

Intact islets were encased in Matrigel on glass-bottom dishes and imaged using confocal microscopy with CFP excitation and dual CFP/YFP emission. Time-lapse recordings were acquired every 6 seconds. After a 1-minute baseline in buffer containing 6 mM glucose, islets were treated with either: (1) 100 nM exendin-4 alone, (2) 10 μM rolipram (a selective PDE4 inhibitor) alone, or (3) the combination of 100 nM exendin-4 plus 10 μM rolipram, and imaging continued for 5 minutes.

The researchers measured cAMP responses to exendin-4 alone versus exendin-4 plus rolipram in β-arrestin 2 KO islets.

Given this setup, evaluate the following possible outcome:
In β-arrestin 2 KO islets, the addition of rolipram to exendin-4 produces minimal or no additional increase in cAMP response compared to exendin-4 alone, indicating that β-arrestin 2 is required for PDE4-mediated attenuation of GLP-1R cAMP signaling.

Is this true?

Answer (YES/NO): NO